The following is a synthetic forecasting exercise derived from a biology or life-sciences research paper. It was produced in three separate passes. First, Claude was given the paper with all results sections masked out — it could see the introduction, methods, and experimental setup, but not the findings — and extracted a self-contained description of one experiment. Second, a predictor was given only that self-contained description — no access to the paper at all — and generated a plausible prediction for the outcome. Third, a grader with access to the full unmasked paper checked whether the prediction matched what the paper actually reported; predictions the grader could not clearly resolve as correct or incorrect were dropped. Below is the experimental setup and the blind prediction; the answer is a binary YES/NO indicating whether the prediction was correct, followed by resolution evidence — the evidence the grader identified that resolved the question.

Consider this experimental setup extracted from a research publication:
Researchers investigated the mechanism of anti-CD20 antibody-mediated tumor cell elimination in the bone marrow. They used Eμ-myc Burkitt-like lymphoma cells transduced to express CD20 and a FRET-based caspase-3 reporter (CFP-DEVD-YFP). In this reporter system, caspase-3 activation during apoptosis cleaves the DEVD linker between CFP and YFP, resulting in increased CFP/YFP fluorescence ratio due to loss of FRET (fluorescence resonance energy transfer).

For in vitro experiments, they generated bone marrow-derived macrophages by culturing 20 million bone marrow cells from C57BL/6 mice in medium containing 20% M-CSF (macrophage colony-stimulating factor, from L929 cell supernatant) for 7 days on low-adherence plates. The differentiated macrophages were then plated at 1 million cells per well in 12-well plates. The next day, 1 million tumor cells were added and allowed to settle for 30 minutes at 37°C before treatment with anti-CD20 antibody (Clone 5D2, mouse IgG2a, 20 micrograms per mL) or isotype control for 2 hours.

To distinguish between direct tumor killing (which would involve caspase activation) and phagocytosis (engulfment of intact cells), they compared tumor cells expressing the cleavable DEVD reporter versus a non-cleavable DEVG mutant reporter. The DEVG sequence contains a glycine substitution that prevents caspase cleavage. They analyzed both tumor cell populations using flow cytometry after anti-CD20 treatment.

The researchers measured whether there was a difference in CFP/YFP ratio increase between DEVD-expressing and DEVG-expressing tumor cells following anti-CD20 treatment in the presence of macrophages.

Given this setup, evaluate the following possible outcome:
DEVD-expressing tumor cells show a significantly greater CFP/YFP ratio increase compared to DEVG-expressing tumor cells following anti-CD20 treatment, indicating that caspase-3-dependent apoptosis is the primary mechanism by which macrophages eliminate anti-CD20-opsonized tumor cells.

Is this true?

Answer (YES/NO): NO